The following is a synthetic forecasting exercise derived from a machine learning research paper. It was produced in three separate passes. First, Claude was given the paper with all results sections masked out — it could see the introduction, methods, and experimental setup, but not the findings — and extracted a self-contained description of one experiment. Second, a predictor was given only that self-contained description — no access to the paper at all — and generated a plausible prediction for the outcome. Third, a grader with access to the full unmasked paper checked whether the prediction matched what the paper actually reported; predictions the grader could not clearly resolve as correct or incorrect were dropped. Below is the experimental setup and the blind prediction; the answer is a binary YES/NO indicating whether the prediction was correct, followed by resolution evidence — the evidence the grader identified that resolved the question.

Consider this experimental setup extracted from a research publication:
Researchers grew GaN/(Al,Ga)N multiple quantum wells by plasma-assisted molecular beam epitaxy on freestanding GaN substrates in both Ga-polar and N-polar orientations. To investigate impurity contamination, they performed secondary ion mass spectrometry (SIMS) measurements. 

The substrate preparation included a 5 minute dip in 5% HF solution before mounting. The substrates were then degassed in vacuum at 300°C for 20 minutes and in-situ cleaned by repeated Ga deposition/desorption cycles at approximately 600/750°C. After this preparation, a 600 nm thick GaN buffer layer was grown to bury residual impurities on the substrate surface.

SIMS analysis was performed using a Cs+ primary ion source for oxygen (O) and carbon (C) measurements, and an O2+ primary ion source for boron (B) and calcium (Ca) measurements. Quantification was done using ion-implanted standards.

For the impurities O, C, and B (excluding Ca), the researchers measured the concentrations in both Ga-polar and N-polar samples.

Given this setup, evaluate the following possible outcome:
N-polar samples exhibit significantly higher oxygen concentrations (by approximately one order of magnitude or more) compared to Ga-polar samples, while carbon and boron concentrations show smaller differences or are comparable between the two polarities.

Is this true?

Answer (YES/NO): NO